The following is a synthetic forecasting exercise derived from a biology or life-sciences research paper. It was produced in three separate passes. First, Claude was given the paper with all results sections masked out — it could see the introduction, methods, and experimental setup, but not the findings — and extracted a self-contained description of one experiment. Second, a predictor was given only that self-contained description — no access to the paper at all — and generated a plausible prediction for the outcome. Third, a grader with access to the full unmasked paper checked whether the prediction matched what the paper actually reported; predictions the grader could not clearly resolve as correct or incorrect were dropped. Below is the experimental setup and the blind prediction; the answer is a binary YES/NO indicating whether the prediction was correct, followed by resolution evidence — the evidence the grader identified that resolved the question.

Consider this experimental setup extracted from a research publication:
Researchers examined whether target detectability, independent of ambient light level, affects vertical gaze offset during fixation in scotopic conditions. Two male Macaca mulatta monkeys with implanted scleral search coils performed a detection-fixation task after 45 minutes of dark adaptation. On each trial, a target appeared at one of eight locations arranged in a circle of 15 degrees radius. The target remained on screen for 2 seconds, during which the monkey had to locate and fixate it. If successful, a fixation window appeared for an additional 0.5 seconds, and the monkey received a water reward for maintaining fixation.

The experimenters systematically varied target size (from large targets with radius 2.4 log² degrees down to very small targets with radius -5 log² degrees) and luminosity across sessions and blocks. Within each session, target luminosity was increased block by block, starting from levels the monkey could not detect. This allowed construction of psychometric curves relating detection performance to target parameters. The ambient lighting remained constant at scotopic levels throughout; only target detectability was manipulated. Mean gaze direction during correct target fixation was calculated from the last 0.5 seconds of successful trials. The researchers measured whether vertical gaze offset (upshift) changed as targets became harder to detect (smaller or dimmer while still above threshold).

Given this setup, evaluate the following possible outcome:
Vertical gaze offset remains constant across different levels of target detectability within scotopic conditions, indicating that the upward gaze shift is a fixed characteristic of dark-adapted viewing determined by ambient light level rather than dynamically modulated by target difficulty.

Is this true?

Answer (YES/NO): NO